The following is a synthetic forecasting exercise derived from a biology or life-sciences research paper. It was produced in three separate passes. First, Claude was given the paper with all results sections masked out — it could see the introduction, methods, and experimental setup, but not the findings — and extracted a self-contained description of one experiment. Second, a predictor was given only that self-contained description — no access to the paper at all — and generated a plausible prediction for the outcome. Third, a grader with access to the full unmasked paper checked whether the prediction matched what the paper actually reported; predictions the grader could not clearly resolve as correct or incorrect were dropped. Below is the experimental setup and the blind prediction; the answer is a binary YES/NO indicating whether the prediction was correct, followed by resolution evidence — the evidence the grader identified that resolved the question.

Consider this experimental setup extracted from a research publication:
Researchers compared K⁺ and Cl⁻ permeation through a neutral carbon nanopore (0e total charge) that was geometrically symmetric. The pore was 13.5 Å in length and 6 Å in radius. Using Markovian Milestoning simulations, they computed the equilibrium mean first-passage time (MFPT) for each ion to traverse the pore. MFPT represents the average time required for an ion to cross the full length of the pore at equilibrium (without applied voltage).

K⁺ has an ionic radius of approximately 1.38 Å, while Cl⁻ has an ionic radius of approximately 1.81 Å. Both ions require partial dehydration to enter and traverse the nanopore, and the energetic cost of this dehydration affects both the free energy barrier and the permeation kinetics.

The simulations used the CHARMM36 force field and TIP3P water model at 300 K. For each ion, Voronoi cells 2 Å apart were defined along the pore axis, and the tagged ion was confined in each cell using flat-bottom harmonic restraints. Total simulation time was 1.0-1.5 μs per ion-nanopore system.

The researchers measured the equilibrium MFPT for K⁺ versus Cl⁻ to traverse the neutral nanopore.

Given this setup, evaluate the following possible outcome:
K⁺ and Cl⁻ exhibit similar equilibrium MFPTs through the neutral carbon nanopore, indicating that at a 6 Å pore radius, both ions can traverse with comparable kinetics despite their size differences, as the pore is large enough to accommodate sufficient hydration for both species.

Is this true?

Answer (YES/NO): NO